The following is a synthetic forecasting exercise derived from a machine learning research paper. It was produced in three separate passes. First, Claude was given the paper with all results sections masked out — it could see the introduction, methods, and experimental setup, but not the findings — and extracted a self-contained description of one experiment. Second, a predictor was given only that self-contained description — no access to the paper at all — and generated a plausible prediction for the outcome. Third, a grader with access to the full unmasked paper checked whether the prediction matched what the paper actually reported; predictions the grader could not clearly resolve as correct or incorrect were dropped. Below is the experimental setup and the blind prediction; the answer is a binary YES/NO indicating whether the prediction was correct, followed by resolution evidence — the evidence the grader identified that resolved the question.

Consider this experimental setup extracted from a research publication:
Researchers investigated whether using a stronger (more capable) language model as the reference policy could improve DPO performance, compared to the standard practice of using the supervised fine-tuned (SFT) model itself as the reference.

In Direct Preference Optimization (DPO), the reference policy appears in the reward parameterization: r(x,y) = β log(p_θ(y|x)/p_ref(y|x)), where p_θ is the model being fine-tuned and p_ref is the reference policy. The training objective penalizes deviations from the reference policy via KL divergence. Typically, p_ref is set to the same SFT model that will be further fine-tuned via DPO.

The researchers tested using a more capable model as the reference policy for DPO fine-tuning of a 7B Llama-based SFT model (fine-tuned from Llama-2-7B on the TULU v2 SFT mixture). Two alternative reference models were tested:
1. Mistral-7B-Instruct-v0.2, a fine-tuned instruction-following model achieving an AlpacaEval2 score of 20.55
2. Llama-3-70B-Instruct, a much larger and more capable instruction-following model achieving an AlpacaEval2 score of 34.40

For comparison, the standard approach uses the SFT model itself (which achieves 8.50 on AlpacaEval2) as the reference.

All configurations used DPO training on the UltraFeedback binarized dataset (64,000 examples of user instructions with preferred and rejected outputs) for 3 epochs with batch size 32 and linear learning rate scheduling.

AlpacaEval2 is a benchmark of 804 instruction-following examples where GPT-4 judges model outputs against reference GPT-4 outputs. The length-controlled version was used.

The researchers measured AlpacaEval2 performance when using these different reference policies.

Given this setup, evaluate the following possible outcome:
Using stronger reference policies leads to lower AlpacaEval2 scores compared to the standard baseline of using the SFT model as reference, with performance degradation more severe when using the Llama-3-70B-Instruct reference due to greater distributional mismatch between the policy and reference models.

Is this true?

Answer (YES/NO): NO